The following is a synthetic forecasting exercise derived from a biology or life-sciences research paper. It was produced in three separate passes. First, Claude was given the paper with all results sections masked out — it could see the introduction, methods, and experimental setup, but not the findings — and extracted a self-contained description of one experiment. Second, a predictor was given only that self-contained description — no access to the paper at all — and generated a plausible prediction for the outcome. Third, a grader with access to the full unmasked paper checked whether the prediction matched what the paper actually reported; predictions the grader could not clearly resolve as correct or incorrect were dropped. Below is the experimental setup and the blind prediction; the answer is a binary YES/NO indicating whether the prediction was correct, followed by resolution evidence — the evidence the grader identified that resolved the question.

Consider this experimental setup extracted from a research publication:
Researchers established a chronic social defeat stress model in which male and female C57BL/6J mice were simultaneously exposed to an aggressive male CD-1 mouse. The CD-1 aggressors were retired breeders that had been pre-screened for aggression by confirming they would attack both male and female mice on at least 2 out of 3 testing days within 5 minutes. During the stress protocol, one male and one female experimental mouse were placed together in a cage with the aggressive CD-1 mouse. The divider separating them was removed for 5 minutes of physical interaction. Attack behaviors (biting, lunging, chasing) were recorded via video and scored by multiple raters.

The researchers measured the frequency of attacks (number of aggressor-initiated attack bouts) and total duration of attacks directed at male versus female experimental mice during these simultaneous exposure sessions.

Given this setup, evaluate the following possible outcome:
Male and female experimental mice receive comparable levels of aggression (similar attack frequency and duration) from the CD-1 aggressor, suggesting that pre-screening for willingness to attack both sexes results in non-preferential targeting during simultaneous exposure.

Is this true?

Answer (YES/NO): NO